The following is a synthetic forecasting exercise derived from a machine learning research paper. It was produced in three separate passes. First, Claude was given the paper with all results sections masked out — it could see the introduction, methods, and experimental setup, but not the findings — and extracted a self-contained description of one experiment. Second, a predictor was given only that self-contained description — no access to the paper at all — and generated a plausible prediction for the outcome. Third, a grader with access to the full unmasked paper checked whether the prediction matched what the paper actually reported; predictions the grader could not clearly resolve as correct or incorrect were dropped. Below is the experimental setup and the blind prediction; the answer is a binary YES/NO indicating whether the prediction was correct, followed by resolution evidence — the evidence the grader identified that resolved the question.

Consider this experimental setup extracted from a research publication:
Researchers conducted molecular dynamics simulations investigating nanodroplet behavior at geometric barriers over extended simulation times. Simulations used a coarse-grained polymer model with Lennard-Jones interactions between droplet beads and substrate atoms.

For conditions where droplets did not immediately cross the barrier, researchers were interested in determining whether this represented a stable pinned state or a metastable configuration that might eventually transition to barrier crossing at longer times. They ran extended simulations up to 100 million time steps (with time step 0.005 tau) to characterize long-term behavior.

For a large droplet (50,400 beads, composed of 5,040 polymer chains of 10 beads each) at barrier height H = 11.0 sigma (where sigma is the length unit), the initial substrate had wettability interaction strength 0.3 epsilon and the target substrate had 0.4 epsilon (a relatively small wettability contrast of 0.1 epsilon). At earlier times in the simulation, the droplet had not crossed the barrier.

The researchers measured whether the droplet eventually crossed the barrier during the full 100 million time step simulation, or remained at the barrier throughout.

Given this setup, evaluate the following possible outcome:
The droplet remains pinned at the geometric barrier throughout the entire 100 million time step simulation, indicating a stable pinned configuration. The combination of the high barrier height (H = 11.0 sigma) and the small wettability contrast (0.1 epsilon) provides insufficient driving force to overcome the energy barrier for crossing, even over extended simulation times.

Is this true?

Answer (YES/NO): YES